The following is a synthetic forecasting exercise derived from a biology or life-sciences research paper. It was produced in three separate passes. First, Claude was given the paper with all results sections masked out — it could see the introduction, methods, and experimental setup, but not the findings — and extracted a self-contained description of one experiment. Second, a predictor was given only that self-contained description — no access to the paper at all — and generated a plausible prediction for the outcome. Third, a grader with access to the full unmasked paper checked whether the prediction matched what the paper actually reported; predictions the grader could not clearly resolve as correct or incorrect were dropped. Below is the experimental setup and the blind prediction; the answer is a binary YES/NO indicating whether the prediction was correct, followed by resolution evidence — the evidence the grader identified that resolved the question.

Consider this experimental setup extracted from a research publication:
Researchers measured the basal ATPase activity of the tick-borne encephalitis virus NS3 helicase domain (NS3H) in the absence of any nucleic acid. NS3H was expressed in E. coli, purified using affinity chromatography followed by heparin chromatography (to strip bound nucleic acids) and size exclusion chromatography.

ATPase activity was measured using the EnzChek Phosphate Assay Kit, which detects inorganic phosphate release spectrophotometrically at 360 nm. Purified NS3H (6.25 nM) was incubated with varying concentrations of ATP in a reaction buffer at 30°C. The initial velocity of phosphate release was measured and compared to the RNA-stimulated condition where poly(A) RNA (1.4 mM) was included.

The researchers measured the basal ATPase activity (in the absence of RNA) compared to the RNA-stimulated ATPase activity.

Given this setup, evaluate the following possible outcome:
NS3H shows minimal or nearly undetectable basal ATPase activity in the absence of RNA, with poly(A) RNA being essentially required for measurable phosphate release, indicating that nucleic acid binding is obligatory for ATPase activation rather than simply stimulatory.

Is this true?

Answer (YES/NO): NO